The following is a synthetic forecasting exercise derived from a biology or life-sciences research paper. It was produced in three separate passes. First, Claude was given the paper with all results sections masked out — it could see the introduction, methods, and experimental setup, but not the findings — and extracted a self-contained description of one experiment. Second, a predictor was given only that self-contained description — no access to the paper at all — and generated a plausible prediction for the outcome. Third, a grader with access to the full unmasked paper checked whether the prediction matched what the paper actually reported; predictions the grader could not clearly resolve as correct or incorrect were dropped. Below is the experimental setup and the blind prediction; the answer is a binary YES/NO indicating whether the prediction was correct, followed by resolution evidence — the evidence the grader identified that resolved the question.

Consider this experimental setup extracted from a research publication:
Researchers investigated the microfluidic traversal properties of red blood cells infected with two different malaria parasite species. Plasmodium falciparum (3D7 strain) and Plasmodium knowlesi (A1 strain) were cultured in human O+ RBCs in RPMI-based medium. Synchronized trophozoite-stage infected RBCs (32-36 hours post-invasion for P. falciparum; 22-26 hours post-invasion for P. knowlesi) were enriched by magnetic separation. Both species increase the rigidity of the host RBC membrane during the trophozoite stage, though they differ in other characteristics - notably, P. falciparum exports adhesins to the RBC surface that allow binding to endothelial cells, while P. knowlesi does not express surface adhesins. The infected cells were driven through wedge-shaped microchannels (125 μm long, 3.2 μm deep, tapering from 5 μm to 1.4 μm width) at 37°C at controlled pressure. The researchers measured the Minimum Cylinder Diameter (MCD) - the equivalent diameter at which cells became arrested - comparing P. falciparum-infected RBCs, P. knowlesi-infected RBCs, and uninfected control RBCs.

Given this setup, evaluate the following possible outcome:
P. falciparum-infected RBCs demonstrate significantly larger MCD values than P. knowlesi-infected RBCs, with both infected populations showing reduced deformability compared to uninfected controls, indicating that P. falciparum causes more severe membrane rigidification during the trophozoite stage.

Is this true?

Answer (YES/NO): NO